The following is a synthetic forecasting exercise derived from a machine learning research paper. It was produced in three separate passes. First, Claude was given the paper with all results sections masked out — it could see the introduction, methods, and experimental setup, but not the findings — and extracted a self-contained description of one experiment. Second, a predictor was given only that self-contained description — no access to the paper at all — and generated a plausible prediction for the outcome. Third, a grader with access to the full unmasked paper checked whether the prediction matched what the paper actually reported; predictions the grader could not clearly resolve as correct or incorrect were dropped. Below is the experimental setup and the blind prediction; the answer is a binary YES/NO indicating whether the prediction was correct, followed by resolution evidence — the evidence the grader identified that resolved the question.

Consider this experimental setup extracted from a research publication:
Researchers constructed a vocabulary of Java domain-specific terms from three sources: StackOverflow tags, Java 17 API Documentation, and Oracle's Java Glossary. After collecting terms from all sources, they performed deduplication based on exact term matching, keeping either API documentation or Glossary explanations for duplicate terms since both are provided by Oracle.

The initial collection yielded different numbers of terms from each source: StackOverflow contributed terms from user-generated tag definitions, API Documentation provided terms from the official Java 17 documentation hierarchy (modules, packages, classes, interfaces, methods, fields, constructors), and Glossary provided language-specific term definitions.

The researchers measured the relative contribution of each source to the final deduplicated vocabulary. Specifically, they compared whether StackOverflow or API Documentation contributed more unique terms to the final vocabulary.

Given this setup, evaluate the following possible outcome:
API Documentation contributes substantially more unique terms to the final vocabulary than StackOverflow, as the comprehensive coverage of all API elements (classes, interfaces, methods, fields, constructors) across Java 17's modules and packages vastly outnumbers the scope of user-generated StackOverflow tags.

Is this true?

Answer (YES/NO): YES